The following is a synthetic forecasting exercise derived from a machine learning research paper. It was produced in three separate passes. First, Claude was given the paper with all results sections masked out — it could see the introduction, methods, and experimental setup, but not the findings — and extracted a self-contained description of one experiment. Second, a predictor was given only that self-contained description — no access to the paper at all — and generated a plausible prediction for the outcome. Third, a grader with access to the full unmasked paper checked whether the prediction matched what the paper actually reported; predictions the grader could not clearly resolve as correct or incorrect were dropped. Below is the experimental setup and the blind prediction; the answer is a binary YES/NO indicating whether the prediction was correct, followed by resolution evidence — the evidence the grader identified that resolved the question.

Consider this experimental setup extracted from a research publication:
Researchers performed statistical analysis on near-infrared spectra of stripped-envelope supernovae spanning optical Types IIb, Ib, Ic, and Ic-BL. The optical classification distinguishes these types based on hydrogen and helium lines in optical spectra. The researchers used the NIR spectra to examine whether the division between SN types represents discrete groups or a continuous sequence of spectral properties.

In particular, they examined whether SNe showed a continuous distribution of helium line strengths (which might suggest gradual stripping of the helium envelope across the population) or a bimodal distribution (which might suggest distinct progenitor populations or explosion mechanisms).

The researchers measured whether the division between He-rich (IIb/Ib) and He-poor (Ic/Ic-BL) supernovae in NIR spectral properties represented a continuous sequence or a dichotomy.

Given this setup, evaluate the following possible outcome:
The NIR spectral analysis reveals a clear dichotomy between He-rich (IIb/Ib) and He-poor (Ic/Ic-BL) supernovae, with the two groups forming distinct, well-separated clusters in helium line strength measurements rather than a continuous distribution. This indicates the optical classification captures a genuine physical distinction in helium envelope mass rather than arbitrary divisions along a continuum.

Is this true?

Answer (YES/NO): YES